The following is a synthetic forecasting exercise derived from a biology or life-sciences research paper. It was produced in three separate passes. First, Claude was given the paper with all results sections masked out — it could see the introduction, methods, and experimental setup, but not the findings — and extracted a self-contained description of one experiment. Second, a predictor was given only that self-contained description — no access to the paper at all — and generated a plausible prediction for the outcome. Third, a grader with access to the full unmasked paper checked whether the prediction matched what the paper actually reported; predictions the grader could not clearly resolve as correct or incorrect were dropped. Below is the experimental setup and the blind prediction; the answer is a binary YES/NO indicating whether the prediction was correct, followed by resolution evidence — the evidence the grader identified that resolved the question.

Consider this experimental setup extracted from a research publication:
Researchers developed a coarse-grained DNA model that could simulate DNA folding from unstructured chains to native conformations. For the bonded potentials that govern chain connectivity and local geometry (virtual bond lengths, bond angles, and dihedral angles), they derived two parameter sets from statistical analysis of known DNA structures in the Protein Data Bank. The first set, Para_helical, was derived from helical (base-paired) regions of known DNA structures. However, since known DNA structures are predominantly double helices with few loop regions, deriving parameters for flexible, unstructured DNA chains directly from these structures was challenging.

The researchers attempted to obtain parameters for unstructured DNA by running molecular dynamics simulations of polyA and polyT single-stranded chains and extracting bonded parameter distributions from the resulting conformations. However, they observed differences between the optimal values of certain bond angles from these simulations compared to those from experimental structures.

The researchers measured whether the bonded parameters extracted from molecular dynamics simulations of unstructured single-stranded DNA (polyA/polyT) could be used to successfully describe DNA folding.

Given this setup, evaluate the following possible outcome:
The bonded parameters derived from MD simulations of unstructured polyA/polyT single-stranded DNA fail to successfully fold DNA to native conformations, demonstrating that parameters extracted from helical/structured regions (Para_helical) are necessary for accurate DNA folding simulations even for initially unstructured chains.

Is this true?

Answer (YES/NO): NO